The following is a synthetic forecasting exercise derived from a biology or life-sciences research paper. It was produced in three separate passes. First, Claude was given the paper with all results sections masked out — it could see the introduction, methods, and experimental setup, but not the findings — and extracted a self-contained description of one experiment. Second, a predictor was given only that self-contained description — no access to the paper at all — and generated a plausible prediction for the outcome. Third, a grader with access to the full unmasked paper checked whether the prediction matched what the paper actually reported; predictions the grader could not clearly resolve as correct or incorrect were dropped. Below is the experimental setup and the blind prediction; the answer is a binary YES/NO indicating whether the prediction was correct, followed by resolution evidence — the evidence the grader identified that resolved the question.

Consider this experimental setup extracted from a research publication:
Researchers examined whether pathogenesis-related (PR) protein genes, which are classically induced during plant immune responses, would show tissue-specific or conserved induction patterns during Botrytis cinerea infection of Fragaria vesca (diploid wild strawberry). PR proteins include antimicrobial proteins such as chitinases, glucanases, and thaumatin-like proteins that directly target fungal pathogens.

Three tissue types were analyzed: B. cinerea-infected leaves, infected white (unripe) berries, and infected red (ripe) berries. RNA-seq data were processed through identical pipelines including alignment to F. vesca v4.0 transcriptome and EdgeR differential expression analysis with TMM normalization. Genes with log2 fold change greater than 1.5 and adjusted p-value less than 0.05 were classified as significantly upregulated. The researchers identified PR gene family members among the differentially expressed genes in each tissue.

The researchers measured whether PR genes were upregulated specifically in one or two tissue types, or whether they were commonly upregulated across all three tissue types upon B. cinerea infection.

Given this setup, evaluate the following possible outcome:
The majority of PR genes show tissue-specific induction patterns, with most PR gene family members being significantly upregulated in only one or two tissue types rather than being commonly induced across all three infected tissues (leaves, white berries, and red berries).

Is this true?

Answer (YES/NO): NO